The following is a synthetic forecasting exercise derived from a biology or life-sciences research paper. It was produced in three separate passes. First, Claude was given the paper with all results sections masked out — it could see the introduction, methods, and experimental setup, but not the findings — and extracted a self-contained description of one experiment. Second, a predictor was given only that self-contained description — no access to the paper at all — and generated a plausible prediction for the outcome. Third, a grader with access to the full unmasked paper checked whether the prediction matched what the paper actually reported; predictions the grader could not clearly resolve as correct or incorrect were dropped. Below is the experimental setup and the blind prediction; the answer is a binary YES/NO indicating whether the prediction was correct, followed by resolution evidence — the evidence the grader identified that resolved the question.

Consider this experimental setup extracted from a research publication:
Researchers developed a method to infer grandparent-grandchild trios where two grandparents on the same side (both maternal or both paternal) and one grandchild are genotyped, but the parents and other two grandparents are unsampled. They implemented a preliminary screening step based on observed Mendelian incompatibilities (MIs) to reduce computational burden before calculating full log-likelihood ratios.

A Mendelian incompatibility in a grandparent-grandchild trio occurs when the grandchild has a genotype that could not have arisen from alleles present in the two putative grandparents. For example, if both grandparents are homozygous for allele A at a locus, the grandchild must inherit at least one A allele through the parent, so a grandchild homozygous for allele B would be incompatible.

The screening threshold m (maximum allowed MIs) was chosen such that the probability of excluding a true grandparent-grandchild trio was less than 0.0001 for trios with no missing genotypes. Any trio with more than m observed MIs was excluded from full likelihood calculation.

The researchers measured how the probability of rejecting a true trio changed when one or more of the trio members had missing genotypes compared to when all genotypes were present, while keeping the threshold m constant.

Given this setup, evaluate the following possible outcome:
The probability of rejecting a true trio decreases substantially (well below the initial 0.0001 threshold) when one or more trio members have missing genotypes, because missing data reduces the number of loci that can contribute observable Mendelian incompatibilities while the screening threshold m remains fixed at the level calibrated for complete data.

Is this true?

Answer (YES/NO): YES